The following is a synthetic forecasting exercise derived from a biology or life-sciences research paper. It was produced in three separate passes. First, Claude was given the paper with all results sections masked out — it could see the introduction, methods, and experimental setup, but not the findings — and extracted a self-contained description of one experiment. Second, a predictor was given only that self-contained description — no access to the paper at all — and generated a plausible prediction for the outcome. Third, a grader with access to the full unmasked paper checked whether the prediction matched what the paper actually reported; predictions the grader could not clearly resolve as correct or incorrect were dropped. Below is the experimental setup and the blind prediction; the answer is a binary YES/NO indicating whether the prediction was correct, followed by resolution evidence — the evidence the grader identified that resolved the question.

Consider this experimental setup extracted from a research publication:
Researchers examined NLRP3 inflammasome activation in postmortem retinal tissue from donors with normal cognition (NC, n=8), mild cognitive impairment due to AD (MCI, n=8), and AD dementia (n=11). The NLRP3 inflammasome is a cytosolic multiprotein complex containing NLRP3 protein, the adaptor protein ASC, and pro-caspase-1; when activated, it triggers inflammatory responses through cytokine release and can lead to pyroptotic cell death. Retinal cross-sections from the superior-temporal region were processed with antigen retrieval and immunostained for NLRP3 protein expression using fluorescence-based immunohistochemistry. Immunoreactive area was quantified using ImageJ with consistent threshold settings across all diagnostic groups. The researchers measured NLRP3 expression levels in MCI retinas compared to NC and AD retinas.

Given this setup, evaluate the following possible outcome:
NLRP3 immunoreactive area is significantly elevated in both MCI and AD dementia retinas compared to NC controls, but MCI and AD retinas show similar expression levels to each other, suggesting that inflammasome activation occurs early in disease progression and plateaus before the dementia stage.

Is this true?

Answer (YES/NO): NO